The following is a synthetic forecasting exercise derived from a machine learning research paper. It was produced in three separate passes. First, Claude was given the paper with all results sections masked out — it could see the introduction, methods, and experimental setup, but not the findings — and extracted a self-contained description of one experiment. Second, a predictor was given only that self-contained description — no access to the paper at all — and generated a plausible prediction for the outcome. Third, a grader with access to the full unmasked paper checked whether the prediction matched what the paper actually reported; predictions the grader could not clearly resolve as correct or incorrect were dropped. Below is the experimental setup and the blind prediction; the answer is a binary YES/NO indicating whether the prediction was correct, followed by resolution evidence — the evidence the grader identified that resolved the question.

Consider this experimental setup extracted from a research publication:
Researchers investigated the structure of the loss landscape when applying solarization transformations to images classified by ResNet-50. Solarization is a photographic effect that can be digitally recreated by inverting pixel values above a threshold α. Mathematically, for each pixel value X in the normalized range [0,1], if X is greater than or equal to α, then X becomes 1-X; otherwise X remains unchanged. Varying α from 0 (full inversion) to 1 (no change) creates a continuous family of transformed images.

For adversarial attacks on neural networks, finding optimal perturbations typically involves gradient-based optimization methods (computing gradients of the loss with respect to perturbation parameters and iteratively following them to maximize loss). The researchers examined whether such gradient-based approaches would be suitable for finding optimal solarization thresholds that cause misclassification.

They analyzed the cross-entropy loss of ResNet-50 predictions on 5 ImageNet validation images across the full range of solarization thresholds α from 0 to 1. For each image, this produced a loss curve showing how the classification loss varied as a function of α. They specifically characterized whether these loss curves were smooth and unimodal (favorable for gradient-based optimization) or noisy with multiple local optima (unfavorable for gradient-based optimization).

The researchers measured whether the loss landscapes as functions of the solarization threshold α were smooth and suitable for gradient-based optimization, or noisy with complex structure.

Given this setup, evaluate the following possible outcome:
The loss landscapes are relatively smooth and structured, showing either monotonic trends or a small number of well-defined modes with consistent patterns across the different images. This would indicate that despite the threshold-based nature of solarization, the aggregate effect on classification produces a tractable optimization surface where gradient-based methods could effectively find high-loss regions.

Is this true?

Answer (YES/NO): NO